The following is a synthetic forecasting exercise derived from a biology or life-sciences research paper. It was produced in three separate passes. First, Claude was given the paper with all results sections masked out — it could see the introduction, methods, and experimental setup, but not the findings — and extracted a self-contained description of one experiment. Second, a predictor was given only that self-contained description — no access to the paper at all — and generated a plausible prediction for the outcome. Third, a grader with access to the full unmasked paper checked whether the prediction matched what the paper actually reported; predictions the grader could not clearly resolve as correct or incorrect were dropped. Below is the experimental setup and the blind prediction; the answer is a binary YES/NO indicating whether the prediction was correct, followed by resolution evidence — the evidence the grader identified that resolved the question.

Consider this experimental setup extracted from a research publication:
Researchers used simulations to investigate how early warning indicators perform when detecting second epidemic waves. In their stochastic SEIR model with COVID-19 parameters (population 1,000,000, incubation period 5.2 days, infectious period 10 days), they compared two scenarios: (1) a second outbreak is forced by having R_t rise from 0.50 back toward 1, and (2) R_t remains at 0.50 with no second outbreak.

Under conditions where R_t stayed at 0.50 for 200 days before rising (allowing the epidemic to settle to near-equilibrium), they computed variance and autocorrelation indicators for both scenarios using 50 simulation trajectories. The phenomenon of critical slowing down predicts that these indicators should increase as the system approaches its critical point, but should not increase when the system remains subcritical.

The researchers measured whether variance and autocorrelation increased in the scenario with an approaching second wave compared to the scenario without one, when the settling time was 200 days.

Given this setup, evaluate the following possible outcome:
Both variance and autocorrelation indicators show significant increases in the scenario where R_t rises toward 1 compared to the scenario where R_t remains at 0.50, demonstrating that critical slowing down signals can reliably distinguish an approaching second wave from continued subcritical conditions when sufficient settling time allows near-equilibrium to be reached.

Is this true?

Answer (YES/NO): YES